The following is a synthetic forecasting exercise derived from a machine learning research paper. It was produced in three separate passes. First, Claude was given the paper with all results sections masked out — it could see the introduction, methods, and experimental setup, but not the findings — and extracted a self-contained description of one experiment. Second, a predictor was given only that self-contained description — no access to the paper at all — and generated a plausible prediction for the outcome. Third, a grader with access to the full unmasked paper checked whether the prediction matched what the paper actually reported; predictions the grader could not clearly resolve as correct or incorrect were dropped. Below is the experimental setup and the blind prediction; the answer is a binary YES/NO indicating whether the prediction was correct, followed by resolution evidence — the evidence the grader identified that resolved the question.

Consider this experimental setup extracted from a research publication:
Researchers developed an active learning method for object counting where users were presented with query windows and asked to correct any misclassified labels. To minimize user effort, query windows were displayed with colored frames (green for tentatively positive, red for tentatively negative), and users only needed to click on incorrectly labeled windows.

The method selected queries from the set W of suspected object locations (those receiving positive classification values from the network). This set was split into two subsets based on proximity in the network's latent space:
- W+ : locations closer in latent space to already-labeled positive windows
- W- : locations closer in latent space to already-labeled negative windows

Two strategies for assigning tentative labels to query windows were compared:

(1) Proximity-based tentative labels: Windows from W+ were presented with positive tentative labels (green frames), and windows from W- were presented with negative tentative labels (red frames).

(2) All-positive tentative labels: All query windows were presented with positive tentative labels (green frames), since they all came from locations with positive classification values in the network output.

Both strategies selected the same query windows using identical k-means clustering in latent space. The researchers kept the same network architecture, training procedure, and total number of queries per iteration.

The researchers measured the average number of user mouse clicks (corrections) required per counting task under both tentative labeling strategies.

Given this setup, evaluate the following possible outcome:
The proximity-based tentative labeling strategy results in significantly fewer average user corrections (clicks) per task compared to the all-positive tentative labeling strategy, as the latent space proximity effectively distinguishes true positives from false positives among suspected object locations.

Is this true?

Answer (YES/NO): YES